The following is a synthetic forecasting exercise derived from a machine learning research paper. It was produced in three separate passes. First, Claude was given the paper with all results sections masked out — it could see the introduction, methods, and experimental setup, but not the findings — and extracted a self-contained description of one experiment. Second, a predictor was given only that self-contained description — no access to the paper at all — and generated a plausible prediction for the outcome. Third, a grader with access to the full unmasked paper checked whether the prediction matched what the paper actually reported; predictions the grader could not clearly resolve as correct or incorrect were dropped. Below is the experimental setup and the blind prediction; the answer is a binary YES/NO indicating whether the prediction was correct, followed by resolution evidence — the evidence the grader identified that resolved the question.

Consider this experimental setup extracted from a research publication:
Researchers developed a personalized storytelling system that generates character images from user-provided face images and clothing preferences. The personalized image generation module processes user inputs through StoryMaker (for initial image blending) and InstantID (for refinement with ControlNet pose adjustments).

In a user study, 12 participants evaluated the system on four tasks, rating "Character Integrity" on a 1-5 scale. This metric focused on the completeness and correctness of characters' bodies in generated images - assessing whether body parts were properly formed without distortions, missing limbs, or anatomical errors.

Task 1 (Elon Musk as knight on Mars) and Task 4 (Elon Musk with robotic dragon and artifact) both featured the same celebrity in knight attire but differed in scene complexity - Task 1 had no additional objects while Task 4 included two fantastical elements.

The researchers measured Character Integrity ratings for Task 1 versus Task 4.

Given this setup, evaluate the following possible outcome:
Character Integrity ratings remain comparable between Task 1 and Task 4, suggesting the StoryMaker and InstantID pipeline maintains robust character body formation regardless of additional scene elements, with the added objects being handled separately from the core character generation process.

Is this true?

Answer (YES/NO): NO